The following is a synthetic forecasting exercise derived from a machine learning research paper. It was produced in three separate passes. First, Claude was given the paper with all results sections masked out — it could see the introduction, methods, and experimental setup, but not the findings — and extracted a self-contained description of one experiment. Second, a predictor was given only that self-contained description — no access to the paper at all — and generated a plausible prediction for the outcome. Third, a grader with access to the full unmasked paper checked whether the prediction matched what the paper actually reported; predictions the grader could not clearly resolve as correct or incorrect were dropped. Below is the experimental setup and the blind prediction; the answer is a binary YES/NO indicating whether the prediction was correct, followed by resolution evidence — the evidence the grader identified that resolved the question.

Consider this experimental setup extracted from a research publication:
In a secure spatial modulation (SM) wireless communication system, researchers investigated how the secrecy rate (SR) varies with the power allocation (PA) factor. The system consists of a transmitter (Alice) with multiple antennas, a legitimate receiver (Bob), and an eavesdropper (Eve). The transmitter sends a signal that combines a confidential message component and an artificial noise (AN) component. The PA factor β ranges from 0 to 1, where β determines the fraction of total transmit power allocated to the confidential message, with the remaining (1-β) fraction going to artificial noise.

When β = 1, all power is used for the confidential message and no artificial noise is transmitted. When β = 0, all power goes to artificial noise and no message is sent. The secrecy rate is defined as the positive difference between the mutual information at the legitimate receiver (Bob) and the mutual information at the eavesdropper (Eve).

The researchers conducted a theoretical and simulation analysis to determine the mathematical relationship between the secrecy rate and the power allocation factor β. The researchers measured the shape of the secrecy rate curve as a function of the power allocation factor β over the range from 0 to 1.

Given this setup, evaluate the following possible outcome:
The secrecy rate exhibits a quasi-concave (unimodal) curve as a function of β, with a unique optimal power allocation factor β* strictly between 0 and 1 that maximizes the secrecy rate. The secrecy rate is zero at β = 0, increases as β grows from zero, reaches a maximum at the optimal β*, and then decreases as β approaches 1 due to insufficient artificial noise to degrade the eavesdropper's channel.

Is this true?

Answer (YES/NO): YES